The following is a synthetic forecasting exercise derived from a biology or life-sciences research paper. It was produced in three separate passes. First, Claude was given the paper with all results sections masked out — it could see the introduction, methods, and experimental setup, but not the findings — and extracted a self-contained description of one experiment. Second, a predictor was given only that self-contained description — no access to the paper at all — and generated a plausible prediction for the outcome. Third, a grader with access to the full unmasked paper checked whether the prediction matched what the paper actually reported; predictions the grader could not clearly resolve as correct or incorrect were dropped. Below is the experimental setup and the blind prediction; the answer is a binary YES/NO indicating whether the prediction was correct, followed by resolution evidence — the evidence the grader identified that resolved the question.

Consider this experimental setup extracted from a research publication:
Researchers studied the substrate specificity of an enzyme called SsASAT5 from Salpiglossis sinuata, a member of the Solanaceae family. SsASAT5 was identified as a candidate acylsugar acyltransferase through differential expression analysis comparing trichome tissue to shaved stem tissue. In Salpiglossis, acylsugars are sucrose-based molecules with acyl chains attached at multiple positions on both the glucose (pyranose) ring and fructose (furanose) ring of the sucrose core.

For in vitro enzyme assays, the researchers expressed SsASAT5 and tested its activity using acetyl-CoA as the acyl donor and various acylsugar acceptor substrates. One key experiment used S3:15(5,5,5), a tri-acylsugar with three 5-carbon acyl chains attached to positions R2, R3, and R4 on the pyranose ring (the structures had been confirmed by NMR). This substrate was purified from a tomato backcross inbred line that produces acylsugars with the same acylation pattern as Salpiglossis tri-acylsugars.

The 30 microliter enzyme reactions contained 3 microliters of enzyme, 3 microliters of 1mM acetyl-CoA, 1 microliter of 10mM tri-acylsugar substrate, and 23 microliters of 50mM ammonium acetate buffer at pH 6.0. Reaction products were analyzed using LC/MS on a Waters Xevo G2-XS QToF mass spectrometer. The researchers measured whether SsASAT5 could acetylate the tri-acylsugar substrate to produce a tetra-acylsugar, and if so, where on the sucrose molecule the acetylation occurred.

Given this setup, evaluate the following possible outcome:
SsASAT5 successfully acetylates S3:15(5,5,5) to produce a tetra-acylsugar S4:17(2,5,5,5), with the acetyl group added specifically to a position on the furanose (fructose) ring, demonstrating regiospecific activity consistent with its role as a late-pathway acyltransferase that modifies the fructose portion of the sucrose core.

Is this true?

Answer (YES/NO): YES